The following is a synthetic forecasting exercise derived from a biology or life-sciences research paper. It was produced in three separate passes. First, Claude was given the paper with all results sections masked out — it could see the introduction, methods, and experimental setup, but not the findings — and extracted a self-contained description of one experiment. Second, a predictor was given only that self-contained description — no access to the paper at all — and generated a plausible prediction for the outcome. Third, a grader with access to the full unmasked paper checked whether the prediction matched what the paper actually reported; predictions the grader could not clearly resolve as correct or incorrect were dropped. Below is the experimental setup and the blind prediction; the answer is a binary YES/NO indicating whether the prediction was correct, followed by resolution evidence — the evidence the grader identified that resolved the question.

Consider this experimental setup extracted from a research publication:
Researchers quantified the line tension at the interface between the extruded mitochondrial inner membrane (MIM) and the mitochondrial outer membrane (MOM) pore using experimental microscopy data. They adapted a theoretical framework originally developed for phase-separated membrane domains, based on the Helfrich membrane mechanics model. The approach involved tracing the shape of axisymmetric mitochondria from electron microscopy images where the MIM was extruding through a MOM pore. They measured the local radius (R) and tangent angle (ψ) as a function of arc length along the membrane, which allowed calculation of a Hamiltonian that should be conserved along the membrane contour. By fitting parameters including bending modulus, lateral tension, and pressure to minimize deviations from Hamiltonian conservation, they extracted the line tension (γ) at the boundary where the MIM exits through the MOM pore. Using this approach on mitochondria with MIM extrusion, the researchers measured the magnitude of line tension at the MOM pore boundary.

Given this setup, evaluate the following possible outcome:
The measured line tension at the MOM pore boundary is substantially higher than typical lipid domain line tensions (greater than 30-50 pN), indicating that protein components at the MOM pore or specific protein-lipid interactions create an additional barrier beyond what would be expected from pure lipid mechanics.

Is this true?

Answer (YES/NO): NO